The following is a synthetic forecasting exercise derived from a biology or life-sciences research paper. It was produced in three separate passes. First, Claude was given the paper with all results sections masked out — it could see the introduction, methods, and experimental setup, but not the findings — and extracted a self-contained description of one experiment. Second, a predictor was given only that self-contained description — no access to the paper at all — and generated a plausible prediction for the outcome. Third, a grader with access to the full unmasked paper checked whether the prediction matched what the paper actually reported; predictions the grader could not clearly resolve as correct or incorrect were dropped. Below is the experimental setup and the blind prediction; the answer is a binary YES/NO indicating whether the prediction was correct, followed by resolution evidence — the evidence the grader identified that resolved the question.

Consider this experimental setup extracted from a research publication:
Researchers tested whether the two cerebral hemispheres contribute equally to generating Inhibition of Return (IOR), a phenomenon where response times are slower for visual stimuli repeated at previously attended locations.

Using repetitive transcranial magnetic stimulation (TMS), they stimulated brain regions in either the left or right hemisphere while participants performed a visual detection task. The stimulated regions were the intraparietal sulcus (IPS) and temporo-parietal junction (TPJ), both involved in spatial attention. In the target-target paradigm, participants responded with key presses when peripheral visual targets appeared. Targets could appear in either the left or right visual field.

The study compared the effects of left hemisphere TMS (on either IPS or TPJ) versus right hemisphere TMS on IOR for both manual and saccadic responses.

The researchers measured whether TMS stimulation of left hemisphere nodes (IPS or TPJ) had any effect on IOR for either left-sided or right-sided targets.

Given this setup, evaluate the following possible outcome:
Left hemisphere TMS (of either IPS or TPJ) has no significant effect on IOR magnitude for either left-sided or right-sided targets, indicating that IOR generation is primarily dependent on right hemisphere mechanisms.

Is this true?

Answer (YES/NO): YES